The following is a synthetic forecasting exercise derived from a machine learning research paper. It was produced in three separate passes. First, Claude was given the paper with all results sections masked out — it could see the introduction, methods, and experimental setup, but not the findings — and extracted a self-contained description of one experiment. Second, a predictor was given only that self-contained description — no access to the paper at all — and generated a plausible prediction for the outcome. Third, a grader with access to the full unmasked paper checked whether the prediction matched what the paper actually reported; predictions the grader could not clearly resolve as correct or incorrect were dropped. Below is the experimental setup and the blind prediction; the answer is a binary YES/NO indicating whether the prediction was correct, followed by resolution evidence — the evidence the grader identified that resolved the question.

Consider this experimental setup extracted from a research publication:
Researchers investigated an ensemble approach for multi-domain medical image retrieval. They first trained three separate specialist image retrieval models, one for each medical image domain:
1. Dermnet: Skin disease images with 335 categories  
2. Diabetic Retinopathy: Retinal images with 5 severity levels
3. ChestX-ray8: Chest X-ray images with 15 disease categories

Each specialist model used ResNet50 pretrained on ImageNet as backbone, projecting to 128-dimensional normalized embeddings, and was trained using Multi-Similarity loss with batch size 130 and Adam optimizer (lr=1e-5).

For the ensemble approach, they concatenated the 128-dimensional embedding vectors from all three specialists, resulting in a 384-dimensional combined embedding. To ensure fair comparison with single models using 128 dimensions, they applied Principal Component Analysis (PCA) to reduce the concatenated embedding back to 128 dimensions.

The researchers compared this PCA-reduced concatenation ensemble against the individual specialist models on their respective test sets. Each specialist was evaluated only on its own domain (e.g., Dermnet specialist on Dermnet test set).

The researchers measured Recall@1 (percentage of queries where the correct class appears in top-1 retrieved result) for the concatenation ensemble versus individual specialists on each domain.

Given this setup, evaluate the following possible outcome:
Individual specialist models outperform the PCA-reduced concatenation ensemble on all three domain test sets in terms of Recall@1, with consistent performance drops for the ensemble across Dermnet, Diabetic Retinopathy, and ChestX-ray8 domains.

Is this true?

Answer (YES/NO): YES